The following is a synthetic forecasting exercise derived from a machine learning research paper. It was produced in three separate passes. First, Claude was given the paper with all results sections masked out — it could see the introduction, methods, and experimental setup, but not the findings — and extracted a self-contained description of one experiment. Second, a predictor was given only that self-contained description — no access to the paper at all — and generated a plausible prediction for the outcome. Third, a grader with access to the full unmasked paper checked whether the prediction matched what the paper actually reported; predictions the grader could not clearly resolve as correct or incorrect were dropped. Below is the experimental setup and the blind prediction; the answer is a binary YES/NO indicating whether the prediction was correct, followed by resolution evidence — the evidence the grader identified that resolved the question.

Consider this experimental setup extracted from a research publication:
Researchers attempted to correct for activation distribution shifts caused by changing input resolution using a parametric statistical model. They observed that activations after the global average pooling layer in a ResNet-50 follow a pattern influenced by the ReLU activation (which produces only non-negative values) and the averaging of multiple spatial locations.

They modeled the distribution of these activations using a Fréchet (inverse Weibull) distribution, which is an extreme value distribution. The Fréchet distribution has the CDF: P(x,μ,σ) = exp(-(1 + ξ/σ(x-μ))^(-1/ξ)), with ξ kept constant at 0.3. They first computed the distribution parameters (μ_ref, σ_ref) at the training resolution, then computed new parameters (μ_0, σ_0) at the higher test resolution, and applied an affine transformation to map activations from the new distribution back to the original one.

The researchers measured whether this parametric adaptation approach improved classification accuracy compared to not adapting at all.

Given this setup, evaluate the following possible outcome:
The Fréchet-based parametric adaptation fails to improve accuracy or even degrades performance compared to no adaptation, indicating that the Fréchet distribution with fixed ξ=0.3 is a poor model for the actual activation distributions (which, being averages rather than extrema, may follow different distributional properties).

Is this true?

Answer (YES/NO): NO